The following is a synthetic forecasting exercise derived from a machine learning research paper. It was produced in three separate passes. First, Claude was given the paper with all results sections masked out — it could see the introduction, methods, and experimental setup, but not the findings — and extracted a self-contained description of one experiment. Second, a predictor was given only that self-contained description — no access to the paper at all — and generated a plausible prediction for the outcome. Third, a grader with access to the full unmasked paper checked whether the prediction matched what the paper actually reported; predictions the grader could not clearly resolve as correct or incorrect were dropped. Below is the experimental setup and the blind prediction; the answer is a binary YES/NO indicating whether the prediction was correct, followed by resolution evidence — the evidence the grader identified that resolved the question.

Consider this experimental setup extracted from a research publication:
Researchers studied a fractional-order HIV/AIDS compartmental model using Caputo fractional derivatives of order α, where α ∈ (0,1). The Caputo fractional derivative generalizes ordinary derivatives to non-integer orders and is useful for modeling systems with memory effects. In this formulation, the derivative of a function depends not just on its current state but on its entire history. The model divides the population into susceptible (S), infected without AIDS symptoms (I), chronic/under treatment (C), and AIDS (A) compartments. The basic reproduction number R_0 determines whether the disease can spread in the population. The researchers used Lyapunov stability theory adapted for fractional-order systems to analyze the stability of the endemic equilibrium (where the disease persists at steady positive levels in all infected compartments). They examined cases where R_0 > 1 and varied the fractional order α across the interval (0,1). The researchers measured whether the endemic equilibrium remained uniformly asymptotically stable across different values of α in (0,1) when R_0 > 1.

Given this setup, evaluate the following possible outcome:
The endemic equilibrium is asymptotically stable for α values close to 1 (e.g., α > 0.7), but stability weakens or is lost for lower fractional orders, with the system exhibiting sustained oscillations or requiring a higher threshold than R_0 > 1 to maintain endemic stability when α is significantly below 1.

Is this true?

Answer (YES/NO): NO